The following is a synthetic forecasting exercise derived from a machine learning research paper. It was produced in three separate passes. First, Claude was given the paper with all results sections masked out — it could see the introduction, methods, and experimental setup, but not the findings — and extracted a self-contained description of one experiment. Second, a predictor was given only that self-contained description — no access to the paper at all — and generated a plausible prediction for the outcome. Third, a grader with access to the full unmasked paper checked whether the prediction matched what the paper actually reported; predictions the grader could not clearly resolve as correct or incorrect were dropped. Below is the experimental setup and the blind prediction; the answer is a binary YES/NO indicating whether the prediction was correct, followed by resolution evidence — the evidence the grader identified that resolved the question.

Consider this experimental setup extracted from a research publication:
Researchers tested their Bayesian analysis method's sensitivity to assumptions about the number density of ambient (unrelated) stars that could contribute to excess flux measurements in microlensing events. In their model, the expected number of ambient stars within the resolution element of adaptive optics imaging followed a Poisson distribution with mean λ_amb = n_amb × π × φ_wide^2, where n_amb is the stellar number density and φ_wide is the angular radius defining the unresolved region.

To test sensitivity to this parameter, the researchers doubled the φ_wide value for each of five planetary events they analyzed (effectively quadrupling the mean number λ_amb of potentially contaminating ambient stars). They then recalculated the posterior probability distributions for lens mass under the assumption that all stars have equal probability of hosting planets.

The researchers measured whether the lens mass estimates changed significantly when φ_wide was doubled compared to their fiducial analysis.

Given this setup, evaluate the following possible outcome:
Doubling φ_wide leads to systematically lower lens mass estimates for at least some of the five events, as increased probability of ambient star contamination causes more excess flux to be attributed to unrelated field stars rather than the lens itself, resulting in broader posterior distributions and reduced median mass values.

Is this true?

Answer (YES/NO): NO